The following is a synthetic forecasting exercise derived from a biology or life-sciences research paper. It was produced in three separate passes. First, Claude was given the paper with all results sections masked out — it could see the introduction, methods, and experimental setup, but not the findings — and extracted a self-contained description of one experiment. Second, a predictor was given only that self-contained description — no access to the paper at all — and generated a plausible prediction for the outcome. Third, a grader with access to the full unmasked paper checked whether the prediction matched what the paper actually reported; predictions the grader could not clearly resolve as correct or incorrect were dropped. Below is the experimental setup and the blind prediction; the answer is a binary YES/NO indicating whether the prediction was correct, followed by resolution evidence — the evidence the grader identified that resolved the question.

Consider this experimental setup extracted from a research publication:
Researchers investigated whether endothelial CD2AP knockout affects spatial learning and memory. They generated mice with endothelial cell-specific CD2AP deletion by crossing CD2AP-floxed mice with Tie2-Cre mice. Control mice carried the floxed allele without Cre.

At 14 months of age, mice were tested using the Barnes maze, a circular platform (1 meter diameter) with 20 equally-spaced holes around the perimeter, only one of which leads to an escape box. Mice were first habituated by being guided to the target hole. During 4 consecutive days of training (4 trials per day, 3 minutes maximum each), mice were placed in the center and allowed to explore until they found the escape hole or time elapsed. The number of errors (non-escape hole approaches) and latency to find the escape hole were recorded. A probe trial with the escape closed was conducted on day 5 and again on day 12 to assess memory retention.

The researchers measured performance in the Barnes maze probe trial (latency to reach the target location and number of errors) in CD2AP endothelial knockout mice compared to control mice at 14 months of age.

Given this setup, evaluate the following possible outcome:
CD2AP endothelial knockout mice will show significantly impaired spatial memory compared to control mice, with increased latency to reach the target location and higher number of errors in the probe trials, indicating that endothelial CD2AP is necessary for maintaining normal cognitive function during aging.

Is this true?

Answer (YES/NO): NO